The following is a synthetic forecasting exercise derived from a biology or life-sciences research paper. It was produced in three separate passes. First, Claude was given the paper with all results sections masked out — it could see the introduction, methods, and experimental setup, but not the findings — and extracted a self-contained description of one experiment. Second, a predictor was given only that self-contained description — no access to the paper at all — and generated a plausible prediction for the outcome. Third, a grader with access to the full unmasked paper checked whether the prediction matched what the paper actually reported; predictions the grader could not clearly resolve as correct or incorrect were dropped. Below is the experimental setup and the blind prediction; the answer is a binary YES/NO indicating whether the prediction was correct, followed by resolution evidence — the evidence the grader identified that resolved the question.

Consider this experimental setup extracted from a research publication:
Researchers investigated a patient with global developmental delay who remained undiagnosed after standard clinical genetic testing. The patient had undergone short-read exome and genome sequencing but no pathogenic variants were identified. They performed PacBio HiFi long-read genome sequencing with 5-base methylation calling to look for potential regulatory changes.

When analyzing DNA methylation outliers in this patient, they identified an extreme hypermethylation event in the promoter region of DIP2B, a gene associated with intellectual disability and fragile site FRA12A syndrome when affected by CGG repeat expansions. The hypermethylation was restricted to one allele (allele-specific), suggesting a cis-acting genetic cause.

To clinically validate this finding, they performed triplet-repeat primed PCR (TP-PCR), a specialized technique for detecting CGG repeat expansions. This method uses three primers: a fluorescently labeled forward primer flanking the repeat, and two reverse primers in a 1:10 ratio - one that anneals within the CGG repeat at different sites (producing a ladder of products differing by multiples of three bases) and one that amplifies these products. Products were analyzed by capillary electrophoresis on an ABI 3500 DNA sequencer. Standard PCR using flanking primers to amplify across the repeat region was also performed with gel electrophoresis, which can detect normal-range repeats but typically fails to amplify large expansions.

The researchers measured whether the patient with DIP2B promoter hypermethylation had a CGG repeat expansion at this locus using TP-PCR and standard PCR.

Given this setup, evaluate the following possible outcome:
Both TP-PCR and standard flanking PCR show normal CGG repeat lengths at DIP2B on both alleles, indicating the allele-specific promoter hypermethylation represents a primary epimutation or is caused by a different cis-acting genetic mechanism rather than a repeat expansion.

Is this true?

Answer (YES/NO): NO